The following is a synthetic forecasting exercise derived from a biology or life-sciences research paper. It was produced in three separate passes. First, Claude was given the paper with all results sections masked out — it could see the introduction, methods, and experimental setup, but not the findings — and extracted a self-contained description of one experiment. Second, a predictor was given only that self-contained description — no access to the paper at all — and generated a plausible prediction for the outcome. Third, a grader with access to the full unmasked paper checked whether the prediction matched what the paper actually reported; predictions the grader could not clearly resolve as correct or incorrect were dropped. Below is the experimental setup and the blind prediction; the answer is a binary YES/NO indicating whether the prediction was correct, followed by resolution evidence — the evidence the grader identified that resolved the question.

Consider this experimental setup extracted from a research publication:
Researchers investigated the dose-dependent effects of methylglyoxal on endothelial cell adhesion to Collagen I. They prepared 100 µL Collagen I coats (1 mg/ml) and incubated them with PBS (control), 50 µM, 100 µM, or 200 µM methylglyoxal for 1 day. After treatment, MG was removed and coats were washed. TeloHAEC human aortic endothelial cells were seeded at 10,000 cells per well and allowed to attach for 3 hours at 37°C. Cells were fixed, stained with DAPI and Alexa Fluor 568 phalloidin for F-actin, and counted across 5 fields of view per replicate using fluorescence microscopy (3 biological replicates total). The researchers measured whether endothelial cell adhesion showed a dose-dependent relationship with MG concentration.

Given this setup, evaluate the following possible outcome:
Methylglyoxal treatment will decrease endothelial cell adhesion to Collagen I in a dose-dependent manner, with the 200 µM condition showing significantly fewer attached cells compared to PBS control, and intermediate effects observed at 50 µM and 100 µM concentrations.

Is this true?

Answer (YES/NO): YES